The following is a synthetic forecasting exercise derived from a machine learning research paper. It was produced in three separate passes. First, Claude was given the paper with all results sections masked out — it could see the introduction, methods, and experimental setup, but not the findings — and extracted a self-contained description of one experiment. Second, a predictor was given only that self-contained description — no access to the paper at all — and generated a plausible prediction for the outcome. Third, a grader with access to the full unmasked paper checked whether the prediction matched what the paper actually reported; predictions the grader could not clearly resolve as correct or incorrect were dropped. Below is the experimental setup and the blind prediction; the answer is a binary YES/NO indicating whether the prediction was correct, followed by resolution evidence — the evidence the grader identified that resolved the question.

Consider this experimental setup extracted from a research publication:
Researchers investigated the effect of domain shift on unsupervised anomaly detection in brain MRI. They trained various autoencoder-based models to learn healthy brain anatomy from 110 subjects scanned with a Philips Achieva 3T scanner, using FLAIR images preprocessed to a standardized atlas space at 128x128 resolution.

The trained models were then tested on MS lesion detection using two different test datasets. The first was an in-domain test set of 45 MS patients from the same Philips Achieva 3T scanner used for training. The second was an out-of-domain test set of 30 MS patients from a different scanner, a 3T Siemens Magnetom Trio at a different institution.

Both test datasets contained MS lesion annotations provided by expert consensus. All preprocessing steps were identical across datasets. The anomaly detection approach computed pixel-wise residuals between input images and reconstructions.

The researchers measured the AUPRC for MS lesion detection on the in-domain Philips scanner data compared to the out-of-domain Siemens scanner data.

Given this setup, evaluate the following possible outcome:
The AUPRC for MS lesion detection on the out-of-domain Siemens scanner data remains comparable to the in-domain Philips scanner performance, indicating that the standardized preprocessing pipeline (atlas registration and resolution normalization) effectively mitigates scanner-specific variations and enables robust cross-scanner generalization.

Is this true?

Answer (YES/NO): NO